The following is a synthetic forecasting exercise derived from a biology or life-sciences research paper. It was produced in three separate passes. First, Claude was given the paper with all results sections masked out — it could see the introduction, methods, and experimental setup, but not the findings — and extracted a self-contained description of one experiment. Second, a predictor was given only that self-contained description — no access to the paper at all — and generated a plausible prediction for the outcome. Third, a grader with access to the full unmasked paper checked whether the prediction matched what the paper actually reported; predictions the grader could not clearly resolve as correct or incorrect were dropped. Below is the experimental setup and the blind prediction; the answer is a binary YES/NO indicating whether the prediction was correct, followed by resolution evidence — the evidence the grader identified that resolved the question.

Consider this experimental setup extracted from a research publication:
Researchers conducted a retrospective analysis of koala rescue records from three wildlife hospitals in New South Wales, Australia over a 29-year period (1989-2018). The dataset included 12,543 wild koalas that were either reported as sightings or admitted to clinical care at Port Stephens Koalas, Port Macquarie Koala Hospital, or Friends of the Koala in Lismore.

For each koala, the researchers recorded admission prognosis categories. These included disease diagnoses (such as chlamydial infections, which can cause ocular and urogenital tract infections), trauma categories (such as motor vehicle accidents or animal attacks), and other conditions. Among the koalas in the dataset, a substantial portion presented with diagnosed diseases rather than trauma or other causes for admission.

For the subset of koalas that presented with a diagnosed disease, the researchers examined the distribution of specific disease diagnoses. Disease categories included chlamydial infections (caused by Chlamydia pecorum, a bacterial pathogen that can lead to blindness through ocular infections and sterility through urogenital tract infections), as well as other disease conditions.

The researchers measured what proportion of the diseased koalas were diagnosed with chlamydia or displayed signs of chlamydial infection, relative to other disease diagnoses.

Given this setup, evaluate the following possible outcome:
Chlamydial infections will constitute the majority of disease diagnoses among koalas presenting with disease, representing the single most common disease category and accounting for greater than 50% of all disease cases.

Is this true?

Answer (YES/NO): YES